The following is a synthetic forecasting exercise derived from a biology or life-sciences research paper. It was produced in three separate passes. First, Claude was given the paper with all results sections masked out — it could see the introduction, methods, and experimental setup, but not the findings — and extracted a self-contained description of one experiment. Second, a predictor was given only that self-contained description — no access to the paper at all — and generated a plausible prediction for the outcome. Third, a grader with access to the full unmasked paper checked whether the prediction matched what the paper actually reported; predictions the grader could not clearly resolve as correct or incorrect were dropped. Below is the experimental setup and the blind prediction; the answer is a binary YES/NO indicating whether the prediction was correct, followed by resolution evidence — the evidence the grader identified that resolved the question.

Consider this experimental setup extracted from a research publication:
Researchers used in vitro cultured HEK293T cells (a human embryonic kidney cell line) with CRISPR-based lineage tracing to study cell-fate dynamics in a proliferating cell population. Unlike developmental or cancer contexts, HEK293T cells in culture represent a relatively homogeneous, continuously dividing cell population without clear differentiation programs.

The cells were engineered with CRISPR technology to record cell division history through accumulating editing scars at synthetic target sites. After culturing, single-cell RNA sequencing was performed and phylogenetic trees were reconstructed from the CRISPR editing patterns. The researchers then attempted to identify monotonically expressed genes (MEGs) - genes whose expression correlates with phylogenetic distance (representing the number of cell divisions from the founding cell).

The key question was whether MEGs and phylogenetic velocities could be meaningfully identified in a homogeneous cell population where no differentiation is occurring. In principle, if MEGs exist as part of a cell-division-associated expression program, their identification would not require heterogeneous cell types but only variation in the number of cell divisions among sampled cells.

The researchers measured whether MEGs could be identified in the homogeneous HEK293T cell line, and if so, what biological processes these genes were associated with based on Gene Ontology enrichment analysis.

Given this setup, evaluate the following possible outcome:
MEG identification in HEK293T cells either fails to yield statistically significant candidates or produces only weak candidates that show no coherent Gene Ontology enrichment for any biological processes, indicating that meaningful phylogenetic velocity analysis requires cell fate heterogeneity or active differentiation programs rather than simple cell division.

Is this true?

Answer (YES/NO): NO